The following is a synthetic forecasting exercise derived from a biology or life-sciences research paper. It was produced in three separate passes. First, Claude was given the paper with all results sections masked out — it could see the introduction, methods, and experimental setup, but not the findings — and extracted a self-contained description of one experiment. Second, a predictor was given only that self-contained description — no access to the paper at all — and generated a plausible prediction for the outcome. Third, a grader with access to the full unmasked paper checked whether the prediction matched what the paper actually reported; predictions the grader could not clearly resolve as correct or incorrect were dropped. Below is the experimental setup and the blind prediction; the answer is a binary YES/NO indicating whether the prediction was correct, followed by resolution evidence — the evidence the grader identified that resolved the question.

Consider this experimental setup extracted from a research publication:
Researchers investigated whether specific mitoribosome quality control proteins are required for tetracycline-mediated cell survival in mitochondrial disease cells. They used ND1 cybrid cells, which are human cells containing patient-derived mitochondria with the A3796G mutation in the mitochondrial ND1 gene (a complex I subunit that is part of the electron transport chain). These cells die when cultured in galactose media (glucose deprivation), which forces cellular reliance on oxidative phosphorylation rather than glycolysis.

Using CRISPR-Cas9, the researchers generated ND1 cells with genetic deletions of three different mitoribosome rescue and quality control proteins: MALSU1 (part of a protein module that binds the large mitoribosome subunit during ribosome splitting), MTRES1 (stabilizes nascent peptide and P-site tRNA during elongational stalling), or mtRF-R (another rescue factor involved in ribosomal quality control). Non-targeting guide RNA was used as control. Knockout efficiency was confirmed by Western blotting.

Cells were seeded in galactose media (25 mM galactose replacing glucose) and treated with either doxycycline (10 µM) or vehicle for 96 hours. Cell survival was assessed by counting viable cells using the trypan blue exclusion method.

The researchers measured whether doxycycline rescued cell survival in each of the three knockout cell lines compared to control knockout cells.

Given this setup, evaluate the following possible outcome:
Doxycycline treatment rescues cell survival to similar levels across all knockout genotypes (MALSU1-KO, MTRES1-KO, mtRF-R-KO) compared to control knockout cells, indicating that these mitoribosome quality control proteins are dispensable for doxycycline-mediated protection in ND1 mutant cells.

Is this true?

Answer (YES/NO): NO